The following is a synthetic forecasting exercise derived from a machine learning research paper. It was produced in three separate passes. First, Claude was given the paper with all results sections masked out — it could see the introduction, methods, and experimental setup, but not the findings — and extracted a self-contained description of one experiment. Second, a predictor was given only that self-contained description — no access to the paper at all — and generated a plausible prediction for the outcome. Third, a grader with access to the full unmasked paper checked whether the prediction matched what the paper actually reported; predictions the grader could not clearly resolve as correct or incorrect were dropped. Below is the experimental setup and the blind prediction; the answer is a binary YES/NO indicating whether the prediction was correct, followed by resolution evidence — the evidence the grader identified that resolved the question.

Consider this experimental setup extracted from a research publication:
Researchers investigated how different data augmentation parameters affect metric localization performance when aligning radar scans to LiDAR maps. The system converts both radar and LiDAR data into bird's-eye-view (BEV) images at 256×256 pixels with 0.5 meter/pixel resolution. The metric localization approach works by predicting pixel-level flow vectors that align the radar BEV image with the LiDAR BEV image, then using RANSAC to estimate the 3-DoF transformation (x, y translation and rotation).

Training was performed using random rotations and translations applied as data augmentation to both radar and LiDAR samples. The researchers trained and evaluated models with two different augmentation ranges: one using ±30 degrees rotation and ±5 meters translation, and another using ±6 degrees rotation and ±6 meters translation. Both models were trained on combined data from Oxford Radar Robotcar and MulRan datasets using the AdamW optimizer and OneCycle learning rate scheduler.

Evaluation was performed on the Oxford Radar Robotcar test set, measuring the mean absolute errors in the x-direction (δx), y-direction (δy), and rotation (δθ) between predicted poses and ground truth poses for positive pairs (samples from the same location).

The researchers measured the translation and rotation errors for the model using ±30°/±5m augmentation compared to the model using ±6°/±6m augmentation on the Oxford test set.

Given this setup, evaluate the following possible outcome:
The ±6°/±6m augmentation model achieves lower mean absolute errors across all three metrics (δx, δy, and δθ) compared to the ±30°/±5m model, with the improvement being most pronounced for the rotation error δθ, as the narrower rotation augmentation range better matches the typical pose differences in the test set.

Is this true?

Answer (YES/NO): NO